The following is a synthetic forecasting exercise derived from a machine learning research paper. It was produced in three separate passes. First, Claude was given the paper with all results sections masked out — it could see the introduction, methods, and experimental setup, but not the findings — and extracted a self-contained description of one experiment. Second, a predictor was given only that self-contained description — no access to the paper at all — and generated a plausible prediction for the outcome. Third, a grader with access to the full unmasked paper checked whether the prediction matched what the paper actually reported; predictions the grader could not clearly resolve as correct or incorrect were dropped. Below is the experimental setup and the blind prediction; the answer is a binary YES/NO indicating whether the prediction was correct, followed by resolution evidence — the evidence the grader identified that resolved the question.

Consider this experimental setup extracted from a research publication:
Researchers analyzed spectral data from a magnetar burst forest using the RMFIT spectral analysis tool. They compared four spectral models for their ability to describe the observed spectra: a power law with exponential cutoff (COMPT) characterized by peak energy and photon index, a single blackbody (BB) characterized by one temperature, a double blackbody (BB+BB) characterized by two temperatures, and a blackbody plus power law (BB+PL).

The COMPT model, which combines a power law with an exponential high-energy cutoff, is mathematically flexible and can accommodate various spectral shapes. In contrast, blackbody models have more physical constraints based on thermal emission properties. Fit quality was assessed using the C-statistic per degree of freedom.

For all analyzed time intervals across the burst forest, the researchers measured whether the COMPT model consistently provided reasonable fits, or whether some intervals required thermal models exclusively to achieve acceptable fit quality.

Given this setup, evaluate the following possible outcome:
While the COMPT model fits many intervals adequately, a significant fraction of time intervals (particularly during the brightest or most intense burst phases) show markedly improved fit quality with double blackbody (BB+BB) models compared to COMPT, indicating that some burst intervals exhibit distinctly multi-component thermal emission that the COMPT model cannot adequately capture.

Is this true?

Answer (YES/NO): NO